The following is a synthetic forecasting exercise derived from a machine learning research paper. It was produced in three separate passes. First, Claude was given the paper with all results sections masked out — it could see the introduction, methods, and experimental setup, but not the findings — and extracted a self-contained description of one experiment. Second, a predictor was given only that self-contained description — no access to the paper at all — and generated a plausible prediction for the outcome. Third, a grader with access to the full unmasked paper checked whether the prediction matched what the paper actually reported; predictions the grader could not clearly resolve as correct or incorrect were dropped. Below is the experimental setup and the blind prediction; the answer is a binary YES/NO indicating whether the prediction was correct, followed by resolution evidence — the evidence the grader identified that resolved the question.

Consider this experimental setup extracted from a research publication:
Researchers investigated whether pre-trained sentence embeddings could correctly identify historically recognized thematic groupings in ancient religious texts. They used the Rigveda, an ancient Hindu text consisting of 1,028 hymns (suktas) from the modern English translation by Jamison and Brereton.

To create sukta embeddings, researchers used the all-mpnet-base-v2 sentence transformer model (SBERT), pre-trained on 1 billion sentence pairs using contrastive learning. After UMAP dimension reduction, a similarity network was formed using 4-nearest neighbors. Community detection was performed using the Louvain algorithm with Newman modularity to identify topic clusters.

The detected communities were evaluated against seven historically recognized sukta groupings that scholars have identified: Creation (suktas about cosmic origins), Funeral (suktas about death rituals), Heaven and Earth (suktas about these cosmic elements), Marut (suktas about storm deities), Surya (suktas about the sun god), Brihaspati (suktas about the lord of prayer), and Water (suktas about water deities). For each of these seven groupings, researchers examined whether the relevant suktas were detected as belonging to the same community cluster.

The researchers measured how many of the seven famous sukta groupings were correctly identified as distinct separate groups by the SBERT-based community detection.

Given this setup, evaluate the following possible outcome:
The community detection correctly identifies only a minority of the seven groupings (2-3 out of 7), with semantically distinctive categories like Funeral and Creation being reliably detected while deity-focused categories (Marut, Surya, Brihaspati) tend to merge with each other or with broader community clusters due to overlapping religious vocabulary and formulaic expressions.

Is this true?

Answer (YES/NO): NO